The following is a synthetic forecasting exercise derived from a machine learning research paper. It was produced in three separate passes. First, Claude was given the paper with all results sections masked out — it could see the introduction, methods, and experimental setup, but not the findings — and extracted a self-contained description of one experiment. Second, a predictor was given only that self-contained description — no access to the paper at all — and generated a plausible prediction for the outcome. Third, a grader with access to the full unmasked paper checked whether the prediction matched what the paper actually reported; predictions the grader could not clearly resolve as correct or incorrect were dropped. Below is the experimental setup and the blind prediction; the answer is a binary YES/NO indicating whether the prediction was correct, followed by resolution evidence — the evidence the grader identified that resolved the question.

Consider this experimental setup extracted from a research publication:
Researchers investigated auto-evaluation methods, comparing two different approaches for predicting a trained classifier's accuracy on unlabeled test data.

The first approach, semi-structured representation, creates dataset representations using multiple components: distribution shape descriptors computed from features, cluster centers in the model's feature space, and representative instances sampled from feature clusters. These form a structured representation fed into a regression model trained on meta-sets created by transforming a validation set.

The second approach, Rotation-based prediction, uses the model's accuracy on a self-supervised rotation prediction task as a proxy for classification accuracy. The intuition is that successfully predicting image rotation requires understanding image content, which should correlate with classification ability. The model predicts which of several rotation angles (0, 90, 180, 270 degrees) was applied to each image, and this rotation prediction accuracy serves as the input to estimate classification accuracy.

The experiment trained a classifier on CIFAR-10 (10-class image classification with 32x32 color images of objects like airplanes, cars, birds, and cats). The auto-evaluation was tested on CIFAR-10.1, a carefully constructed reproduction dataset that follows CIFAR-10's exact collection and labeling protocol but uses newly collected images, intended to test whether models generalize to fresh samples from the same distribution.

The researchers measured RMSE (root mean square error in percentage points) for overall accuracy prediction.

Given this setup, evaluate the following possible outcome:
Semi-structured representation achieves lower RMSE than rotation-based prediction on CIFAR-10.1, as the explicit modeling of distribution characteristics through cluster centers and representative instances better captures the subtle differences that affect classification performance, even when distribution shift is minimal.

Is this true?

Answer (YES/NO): YES